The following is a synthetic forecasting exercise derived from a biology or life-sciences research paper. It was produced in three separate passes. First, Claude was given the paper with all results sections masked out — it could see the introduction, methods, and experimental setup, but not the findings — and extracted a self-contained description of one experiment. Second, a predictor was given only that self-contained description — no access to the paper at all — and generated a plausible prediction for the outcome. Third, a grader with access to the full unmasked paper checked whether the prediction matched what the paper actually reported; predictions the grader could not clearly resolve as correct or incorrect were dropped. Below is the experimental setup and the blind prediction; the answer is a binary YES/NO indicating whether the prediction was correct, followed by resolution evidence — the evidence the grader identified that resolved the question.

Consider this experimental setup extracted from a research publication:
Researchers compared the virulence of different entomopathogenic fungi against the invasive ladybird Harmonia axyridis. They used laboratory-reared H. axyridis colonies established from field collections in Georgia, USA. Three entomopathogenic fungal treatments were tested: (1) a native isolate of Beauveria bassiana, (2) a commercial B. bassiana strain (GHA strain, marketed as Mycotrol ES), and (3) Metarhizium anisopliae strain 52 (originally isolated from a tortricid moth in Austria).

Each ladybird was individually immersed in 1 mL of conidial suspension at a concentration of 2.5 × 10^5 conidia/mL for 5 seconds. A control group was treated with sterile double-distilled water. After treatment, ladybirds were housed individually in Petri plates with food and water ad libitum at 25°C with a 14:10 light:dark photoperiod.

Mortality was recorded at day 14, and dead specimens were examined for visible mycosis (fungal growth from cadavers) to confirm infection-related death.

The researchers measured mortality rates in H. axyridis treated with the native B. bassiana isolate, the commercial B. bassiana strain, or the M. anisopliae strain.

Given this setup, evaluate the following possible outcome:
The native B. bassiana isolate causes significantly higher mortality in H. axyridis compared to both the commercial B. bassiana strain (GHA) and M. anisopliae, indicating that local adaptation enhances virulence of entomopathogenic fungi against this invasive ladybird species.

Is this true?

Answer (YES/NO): NO